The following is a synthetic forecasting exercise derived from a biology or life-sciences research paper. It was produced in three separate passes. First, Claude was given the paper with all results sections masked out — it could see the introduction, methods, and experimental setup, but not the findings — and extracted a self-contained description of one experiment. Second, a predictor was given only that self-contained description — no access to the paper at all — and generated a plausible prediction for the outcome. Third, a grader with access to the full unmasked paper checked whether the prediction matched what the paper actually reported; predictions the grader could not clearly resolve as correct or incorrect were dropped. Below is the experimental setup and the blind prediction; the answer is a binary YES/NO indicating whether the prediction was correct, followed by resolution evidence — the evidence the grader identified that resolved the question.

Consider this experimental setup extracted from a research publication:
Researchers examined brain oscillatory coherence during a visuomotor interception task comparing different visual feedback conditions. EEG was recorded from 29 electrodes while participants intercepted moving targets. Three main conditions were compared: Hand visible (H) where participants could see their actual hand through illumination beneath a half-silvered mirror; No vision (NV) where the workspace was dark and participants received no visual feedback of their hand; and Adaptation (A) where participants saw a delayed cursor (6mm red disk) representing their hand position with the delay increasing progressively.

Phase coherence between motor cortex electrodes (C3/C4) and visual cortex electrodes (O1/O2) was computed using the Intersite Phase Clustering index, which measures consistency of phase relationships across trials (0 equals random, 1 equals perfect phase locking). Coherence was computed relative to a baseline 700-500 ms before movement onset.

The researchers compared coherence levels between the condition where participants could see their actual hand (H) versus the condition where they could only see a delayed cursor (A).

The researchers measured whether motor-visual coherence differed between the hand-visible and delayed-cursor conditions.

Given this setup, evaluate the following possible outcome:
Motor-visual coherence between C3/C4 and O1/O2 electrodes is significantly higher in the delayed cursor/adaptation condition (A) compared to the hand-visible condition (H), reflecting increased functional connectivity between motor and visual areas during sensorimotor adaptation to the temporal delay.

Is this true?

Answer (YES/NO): YES